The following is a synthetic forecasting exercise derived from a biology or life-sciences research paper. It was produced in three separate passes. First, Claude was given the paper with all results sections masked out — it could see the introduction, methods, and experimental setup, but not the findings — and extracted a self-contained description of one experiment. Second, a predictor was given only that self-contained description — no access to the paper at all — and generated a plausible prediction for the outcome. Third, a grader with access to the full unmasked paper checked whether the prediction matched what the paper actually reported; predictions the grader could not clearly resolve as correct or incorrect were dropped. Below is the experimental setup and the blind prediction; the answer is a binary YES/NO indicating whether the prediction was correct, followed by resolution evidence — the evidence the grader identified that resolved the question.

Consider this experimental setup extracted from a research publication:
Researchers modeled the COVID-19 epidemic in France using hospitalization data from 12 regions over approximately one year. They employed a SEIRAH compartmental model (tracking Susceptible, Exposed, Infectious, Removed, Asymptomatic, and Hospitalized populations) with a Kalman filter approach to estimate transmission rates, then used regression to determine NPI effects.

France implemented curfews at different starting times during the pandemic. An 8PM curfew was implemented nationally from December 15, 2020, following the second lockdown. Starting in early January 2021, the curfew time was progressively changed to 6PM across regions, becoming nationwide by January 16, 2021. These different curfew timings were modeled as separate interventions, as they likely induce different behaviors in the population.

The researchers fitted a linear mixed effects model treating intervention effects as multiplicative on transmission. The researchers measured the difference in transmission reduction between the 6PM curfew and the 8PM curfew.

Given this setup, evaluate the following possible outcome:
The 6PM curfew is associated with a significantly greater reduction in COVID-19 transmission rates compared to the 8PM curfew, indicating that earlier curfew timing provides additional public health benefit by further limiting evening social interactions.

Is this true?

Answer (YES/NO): NO